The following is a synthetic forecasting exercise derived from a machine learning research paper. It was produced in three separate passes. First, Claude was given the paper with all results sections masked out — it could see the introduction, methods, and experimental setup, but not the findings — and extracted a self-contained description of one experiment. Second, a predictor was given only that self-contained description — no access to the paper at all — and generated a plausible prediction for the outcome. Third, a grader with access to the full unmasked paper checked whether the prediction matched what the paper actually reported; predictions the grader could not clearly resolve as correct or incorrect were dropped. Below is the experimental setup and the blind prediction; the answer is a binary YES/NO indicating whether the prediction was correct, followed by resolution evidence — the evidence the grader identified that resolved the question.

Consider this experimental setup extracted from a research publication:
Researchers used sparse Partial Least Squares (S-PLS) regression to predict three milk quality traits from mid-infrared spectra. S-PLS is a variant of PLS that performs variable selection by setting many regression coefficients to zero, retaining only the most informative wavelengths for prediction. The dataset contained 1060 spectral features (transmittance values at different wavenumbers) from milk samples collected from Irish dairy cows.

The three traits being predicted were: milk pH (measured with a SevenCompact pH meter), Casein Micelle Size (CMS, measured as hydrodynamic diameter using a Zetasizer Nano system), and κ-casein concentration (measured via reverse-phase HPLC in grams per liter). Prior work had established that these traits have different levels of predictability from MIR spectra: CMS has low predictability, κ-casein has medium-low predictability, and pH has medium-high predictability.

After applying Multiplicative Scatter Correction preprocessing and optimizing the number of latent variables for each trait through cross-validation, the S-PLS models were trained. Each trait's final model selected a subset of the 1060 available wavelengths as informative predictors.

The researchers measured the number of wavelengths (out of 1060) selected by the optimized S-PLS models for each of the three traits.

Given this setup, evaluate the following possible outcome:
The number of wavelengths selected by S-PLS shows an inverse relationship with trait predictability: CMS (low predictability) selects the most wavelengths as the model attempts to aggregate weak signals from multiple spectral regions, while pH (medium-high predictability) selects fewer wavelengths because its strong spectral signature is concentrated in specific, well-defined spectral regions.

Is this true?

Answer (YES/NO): NO